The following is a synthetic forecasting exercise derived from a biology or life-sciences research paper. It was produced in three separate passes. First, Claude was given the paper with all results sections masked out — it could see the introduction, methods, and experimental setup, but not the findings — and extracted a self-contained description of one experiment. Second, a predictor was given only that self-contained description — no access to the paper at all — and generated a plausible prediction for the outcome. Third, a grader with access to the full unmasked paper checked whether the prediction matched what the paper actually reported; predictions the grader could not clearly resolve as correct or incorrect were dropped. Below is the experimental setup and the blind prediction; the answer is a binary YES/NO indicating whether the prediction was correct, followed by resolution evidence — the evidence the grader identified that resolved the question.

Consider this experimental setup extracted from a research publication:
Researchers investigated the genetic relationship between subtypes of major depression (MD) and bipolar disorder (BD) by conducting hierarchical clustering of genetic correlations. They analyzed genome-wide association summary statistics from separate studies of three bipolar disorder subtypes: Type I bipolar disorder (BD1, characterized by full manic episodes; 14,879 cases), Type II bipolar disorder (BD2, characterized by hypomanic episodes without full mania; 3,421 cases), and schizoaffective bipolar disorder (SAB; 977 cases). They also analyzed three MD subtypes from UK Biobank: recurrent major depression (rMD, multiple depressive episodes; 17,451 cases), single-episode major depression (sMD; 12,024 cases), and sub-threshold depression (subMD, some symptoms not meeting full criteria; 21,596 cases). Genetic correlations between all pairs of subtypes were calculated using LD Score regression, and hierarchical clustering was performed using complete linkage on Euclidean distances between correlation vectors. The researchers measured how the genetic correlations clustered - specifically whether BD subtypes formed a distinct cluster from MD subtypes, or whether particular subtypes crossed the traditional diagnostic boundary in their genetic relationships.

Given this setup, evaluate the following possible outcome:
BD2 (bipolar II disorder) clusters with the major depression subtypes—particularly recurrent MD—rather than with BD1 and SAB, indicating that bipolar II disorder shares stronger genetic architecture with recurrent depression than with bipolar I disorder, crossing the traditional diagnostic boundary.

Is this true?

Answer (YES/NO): YES